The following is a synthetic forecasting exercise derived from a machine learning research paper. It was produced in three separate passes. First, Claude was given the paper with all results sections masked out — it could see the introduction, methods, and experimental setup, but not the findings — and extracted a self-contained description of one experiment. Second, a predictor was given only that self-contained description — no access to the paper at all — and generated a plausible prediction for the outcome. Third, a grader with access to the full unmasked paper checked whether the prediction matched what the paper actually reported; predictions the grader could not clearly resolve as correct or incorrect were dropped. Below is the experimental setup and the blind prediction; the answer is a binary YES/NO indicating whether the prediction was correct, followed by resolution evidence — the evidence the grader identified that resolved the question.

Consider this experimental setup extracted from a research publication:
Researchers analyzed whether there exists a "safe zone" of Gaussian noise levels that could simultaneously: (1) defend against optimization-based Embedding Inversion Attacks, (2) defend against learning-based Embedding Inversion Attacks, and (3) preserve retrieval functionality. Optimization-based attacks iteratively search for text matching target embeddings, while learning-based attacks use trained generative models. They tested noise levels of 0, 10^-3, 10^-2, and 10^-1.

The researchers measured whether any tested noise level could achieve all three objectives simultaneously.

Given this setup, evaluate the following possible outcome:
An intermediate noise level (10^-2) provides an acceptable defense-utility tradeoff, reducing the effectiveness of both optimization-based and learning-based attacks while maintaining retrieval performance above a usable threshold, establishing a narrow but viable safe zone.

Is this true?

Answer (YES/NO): NO